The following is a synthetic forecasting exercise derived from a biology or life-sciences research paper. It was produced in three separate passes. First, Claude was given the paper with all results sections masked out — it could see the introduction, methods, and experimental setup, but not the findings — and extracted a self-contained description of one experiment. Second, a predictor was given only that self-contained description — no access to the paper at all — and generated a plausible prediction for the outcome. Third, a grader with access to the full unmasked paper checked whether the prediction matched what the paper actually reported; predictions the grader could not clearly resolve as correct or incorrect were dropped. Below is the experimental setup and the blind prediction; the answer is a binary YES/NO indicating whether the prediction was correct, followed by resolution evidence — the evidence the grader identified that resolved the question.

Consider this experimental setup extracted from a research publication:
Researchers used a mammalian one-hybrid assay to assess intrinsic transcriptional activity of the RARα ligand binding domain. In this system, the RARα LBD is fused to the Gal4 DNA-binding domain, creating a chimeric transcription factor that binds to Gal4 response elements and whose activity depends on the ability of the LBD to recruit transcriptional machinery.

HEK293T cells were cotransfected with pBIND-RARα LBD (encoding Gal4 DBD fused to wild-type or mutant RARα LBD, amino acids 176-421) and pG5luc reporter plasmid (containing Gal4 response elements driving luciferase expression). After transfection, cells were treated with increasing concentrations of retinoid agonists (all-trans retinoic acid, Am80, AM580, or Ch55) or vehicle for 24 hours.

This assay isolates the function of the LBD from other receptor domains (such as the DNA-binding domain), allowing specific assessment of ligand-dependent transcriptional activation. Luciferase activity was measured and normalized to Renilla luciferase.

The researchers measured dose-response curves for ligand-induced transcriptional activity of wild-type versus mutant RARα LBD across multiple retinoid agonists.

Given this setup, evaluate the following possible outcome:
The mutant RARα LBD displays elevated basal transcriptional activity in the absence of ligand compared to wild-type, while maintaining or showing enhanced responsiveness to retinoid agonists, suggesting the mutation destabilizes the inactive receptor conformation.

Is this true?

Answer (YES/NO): NO